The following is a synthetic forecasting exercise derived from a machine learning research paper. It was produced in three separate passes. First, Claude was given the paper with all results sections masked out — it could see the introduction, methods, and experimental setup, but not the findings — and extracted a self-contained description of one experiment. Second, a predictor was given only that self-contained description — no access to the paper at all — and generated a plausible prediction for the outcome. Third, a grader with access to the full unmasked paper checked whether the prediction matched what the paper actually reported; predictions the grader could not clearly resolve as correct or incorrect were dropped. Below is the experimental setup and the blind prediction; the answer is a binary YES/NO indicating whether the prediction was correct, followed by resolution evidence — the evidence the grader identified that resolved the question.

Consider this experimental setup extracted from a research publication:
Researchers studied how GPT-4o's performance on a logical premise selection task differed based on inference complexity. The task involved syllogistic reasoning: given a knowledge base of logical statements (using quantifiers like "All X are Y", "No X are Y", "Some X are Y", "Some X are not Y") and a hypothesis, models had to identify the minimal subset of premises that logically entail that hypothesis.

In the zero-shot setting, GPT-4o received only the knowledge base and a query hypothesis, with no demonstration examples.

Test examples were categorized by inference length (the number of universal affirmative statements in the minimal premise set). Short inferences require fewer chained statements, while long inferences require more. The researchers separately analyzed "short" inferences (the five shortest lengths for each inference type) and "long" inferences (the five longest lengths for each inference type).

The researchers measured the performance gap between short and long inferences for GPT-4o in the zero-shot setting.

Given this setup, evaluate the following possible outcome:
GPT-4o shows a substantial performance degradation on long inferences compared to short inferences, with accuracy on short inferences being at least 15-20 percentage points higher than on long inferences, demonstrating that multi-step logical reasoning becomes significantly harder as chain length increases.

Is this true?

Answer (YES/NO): YES